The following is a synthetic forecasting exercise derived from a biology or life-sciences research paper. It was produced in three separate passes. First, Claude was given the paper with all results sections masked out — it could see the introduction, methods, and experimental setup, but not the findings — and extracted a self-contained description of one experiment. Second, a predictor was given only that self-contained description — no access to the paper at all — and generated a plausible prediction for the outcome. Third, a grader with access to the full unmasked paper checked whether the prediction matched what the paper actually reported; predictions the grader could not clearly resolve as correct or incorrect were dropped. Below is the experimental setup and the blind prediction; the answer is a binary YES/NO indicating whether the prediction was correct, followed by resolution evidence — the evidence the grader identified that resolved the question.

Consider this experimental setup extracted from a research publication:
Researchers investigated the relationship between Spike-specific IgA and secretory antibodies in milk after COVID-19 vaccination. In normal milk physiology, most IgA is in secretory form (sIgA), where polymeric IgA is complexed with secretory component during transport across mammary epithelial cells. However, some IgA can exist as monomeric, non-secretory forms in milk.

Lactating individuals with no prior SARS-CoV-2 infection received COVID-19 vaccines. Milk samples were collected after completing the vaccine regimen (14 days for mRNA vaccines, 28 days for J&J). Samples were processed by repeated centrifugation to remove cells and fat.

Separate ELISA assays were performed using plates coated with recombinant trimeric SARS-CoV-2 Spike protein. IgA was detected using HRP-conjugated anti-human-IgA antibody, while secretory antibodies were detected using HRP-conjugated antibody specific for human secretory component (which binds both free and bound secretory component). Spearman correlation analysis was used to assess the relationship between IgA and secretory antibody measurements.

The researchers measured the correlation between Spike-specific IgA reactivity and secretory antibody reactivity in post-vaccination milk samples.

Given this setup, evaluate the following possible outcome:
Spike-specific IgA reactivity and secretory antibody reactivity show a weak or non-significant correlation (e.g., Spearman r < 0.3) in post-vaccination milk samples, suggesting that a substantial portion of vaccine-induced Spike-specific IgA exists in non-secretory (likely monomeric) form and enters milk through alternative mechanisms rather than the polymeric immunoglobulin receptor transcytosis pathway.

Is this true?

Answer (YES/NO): NO